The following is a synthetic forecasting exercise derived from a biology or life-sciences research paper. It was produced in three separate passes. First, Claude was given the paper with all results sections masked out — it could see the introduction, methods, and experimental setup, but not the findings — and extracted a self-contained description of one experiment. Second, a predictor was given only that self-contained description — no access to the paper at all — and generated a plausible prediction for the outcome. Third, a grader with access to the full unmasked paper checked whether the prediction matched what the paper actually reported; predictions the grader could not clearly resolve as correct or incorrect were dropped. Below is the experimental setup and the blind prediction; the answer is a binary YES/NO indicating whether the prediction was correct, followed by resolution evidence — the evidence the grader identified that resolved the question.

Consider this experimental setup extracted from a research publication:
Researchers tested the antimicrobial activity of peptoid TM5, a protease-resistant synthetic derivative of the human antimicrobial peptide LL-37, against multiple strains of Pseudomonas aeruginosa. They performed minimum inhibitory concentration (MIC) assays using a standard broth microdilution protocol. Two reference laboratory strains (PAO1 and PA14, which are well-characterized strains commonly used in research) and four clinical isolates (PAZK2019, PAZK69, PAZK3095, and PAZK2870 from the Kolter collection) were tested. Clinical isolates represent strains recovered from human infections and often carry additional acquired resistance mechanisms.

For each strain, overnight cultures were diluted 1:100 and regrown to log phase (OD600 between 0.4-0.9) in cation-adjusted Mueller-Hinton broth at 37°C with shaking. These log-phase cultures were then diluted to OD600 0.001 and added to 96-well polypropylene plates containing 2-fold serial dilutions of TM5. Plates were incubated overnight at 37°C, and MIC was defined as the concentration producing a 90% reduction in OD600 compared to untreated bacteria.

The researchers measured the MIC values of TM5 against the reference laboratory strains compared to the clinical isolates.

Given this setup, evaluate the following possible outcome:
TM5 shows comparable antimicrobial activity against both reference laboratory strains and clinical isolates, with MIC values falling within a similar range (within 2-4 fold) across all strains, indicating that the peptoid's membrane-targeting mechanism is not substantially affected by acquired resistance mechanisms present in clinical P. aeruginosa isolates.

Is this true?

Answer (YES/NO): YES